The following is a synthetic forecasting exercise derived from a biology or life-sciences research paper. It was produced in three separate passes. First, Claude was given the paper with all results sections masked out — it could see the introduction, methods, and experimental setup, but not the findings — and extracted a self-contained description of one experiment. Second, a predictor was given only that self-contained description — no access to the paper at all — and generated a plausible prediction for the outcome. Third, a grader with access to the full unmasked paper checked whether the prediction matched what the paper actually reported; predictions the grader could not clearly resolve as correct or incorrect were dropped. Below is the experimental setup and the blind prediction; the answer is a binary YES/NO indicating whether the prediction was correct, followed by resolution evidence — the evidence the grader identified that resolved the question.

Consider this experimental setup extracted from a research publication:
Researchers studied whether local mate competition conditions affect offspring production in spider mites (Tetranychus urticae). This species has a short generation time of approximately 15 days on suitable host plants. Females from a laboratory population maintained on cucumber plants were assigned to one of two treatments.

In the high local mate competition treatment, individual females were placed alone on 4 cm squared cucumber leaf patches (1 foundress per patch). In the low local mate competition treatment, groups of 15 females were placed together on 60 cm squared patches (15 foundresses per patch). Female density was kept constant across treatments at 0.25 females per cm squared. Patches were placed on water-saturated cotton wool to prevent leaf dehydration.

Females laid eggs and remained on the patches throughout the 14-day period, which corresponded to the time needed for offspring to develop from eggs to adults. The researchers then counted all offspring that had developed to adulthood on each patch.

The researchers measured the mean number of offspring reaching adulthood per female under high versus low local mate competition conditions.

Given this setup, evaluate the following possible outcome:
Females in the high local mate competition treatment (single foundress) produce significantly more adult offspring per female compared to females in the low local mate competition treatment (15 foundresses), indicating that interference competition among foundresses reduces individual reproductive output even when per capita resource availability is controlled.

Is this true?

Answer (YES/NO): NO